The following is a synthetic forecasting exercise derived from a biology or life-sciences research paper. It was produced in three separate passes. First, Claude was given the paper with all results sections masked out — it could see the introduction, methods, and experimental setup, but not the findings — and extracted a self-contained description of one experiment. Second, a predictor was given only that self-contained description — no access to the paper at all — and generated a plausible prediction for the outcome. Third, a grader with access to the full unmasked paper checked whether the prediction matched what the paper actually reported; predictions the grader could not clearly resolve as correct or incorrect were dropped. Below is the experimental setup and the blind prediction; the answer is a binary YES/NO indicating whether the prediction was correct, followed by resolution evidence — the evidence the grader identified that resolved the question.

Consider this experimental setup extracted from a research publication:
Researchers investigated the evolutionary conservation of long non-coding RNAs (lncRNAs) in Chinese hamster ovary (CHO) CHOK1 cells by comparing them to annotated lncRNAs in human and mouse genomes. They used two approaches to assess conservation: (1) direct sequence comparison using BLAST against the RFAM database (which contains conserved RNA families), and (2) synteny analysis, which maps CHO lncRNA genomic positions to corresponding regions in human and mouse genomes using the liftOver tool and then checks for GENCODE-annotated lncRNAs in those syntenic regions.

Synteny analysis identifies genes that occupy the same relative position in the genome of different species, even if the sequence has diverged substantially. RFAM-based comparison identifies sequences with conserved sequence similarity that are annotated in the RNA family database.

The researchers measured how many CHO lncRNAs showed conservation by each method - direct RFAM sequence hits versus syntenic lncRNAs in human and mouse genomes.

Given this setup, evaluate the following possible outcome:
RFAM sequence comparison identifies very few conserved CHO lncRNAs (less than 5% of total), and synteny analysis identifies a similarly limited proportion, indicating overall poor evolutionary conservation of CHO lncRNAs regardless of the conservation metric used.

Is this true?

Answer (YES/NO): NO